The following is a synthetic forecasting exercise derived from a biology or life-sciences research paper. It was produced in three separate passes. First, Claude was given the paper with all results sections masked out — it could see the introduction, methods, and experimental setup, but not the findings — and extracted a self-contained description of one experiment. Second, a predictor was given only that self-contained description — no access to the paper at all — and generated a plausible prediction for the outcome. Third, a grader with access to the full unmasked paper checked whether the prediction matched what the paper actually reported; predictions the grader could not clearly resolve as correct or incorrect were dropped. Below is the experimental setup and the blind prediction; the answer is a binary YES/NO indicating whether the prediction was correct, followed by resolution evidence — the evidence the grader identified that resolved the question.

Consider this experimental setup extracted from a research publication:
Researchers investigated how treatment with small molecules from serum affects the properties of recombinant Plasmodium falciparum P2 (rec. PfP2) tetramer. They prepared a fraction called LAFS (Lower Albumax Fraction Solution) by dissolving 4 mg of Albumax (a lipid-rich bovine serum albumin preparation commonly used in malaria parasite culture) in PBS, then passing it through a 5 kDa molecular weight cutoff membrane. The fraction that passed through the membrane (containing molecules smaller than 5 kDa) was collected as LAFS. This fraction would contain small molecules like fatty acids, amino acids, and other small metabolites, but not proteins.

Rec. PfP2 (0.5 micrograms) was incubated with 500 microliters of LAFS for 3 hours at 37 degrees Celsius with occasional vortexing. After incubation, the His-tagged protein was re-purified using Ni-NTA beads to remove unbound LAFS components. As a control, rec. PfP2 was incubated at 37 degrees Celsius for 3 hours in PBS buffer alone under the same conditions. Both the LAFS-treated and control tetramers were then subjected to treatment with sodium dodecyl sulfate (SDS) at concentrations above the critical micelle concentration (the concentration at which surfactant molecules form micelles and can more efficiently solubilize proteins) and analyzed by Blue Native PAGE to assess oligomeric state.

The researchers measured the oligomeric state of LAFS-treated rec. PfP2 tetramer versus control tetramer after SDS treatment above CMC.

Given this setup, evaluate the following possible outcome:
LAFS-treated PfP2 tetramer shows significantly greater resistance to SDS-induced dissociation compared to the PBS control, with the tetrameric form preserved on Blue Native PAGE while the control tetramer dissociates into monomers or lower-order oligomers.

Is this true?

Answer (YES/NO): YES